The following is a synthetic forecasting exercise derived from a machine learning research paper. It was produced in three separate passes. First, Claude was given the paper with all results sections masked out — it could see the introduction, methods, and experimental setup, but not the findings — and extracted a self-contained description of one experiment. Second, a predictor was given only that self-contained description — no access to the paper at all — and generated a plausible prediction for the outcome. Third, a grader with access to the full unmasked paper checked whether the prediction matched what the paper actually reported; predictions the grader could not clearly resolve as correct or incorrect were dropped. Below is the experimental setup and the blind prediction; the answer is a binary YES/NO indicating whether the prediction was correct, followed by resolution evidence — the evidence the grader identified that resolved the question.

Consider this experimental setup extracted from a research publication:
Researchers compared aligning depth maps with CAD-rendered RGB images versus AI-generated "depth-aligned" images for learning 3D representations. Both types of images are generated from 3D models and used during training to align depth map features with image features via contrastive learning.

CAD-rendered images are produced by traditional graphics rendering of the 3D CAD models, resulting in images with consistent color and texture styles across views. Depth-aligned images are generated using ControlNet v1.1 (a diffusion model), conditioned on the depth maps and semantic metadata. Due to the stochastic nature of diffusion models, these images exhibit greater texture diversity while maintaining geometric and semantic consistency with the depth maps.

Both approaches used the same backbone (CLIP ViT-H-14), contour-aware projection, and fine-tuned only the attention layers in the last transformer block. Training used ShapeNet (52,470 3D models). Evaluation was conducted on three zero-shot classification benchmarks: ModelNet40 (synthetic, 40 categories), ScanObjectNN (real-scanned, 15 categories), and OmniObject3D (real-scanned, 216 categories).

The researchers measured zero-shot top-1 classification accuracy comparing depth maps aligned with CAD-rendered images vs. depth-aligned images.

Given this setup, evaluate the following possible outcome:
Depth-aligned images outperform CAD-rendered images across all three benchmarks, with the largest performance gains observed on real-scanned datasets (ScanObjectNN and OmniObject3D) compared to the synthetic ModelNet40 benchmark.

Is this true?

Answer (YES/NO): NO